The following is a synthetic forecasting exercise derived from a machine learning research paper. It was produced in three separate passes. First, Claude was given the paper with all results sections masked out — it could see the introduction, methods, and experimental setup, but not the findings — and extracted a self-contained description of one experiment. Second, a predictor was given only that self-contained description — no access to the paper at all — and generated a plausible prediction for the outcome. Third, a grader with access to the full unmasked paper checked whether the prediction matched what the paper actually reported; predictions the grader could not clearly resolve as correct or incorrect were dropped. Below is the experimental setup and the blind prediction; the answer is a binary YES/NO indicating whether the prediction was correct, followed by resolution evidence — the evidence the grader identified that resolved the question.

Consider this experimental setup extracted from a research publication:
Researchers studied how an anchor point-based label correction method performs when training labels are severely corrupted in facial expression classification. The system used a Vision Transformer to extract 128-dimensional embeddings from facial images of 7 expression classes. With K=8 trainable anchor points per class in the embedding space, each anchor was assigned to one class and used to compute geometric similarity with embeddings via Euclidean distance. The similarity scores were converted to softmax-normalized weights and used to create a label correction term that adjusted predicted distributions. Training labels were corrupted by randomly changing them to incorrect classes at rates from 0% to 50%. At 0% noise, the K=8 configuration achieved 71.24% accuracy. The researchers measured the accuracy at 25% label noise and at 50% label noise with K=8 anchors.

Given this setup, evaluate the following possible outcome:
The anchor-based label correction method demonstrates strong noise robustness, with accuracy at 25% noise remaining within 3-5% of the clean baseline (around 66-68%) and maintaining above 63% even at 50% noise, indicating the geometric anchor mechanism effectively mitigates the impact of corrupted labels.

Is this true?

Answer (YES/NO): NO